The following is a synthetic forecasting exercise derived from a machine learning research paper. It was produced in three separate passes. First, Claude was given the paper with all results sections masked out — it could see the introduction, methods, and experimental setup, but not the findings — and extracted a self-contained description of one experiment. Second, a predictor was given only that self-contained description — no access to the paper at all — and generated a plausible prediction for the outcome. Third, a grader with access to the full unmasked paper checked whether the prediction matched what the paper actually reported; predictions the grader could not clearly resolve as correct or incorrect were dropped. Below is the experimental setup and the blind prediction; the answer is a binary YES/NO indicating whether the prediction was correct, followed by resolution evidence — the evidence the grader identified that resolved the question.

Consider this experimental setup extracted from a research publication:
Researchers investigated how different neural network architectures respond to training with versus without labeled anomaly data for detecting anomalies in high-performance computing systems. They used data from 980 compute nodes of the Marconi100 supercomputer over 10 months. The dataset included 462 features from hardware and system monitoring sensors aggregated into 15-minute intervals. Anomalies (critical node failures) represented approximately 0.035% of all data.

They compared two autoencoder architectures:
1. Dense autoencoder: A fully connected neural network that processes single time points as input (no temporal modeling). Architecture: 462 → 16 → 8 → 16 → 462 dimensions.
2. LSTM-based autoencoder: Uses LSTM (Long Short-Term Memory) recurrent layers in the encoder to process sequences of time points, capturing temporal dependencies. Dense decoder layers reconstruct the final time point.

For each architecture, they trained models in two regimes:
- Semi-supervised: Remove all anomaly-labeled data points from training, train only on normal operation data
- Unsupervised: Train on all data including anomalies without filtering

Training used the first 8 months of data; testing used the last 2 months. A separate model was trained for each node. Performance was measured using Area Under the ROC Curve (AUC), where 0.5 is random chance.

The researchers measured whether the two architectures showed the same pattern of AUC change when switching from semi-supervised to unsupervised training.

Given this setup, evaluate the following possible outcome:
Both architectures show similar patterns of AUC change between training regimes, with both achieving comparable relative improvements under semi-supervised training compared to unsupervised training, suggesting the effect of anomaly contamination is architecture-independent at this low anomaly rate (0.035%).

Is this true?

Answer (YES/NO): NO